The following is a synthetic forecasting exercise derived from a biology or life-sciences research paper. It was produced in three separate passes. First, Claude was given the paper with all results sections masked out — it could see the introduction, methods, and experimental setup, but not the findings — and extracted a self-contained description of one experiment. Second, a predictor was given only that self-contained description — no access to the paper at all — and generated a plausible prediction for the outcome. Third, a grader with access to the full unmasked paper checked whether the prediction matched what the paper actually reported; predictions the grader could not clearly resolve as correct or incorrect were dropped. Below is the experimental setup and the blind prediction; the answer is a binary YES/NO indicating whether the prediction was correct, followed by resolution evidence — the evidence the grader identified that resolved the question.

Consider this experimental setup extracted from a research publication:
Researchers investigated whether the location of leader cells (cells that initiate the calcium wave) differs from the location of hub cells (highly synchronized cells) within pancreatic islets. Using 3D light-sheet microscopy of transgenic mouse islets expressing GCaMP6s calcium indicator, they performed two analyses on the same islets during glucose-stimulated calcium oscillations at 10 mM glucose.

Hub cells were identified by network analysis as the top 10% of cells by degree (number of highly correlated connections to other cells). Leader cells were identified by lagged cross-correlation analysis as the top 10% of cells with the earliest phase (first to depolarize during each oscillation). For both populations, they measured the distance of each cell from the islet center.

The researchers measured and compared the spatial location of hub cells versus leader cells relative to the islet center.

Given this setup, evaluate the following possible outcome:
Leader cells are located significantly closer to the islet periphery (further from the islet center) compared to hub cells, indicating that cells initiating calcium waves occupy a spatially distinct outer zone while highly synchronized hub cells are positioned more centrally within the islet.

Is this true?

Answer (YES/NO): YES